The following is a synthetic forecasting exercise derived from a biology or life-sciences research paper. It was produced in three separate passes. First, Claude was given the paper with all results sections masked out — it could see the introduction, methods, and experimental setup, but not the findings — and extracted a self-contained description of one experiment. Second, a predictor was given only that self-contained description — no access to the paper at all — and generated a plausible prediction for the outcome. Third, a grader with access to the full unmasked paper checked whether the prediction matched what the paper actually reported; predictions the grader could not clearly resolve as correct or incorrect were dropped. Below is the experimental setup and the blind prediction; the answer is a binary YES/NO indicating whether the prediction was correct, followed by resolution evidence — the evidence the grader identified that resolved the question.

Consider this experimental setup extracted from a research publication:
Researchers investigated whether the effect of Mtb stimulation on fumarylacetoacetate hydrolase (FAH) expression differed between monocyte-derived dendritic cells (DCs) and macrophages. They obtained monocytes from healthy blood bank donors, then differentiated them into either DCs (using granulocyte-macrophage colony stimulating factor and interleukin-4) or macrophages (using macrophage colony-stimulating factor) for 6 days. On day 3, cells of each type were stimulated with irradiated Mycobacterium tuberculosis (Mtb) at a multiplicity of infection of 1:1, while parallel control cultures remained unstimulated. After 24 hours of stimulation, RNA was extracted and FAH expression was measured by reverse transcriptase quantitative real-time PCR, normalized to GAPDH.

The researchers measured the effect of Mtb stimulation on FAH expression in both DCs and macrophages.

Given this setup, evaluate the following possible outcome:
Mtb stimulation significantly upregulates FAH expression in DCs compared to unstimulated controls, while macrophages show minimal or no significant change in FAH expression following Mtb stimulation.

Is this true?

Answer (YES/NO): NO